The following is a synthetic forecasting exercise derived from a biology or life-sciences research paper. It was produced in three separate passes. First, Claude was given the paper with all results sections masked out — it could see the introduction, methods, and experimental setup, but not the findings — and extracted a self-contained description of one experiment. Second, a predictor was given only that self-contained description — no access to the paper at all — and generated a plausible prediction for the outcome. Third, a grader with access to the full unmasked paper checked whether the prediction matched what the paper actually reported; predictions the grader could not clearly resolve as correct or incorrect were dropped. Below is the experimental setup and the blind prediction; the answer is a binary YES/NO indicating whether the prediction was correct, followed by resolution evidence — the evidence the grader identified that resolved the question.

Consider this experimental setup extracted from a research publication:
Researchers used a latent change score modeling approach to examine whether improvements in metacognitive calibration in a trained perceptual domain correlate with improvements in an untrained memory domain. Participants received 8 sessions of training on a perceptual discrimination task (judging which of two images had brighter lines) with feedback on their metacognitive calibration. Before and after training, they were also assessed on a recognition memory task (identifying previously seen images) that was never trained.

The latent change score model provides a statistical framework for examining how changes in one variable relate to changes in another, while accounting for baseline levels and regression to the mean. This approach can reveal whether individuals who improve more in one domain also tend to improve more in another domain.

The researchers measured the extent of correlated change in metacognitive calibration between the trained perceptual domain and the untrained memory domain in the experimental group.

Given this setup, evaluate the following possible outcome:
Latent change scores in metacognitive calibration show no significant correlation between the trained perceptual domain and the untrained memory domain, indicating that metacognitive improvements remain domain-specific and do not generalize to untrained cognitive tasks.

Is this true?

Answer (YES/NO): NO